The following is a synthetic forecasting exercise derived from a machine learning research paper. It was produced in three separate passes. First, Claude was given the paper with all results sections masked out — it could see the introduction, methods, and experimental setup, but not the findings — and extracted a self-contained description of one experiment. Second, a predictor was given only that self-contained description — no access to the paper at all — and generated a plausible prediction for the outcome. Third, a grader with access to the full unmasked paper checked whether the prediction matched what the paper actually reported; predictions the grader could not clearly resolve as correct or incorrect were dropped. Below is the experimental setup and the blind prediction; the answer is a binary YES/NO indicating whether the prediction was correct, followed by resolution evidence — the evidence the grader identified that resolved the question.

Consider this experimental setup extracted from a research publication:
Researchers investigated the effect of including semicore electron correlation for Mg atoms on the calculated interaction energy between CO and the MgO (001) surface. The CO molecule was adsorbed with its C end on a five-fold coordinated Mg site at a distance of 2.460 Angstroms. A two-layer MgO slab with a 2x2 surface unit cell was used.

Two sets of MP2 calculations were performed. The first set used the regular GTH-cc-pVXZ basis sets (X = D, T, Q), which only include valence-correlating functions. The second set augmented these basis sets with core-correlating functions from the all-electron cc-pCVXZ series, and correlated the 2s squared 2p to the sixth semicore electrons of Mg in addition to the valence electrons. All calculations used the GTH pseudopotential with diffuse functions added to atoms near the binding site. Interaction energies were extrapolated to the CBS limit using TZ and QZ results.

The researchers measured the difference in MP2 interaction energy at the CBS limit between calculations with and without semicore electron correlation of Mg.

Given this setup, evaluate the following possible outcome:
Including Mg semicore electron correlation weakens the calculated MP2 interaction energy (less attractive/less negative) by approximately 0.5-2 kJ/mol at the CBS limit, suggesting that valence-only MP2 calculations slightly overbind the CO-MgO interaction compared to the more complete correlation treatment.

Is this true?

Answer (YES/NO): NO